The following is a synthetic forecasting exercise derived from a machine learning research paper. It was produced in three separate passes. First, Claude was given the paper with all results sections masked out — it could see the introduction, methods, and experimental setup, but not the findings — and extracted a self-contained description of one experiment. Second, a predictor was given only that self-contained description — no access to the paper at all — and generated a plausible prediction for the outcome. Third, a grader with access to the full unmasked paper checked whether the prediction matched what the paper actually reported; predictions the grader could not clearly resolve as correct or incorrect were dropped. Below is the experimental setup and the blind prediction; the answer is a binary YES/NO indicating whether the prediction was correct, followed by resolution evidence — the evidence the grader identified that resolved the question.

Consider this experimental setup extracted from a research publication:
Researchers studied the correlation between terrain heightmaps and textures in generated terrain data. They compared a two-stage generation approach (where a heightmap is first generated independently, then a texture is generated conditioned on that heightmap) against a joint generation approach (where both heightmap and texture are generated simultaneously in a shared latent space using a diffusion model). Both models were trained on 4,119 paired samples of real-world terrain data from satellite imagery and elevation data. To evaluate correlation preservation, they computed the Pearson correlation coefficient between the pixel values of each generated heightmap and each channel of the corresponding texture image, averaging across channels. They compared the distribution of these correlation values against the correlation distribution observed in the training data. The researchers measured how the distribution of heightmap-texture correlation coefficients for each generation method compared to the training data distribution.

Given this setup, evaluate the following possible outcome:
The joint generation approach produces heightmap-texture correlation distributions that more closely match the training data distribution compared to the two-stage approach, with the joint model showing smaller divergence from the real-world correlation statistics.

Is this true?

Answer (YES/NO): YES